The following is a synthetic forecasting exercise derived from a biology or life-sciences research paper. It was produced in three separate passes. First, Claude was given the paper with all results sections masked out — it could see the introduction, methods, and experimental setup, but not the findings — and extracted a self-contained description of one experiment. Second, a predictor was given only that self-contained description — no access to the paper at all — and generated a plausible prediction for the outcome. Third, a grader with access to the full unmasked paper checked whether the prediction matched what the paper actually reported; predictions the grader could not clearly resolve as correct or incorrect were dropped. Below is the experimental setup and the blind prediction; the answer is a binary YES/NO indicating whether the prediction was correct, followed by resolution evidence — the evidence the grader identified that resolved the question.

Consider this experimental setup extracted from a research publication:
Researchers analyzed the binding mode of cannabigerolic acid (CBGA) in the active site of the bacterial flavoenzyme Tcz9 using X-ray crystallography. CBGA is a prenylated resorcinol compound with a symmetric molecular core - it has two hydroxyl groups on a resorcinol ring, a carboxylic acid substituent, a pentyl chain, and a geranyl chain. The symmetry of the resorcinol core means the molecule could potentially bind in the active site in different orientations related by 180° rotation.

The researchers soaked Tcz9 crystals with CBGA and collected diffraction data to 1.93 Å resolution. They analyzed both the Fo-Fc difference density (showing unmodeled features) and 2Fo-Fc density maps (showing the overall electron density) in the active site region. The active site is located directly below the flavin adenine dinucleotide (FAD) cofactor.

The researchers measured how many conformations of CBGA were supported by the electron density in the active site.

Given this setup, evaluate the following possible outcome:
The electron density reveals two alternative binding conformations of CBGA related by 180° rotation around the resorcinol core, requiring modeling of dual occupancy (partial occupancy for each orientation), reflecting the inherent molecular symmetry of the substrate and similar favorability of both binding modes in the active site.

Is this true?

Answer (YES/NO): YES